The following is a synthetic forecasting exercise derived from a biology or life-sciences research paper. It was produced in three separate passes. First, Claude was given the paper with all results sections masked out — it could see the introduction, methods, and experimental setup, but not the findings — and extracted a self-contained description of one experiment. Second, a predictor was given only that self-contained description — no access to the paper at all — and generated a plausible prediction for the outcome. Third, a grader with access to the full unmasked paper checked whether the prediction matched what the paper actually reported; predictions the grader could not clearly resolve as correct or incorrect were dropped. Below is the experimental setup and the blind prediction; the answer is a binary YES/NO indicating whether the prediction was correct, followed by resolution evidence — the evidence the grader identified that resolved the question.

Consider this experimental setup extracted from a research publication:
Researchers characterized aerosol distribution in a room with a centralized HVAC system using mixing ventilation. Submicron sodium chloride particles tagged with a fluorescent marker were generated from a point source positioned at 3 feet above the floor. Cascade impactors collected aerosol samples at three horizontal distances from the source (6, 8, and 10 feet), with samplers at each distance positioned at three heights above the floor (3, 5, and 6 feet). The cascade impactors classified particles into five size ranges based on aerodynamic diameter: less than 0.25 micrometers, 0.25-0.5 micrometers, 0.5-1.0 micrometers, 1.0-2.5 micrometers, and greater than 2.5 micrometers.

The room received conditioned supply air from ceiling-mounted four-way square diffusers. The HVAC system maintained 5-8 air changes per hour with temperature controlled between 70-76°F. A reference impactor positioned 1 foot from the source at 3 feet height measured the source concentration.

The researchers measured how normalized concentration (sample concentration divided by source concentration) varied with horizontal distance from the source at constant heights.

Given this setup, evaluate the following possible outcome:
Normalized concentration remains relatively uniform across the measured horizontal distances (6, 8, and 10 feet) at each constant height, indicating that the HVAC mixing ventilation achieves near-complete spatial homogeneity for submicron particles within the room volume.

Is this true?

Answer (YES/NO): YES